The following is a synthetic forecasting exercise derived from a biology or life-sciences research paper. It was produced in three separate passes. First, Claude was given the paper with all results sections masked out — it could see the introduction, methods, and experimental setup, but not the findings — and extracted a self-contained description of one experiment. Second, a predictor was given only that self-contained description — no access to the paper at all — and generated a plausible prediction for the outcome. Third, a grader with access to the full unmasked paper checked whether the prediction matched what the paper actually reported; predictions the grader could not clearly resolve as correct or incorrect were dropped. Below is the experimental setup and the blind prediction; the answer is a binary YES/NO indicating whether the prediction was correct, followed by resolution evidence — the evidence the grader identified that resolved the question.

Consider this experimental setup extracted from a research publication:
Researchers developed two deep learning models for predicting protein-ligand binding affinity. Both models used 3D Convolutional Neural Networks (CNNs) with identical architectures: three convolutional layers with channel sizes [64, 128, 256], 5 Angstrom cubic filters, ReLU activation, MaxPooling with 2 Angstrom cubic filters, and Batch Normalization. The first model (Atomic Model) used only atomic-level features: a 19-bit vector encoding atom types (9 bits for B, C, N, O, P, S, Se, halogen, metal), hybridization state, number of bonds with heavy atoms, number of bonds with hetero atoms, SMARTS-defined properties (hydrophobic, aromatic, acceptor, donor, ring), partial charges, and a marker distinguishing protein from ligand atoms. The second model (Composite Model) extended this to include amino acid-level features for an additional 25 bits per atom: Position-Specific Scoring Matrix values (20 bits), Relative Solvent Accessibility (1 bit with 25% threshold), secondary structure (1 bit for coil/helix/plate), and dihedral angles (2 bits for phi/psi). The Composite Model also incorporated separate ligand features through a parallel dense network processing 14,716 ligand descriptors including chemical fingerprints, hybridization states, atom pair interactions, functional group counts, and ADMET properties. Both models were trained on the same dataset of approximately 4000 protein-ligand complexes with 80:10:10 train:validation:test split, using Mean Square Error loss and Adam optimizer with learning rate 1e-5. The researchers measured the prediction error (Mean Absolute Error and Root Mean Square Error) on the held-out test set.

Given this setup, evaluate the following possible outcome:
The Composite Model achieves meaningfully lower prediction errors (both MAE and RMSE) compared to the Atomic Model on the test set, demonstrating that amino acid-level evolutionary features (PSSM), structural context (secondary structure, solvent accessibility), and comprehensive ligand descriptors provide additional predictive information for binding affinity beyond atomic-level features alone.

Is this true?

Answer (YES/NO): YES